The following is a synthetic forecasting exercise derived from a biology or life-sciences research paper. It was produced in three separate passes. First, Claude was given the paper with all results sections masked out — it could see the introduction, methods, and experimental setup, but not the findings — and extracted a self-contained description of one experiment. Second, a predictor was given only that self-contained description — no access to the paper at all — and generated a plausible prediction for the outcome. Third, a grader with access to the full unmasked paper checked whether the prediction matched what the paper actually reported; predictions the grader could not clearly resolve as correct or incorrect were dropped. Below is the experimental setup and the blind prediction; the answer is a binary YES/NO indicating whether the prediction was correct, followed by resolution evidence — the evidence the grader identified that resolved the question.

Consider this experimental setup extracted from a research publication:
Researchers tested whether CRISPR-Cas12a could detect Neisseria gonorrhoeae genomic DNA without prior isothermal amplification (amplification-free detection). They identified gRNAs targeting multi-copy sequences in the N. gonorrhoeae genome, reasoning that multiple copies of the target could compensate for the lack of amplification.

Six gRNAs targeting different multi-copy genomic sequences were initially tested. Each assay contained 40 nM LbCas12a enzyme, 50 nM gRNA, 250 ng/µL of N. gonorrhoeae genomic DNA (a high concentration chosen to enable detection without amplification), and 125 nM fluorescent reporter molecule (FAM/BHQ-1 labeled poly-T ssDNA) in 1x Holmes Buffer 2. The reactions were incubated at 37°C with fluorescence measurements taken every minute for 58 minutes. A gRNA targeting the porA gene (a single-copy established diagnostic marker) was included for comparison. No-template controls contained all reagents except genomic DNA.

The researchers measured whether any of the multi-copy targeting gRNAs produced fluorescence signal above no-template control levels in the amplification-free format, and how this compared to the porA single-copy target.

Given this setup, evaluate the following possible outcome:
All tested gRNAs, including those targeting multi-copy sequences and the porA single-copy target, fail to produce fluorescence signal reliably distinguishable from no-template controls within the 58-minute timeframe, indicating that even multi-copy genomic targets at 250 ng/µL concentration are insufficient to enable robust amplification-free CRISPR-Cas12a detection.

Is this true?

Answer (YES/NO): NO